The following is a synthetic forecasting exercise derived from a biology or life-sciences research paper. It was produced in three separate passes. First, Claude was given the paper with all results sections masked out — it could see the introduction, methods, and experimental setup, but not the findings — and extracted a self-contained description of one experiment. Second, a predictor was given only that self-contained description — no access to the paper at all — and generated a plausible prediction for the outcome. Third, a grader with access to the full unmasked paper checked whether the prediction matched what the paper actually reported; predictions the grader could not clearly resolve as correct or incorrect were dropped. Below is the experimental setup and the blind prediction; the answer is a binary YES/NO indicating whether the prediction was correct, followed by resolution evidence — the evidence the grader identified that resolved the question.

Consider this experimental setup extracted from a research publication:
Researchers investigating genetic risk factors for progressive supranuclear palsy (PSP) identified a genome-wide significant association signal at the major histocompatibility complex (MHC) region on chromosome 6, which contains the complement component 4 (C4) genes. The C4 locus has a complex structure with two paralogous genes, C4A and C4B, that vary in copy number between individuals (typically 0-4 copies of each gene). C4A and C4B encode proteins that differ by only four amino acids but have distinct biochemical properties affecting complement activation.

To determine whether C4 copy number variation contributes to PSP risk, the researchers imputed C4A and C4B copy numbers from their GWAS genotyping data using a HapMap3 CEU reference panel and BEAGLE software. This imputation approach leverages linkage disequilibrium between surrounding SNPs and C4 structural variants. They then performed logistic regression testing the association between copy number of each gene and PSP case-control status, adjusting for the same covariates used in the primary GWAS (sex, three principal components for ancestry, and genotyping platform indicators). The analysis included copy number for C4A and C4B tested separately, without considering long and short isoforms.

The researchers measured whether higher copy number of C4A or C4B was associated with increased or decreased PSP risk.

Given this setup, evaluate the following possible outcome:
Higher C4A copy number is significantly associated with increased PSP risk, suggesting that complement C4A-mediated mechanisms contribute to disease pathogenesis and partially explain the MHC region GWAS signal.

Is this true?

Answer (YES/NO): YES